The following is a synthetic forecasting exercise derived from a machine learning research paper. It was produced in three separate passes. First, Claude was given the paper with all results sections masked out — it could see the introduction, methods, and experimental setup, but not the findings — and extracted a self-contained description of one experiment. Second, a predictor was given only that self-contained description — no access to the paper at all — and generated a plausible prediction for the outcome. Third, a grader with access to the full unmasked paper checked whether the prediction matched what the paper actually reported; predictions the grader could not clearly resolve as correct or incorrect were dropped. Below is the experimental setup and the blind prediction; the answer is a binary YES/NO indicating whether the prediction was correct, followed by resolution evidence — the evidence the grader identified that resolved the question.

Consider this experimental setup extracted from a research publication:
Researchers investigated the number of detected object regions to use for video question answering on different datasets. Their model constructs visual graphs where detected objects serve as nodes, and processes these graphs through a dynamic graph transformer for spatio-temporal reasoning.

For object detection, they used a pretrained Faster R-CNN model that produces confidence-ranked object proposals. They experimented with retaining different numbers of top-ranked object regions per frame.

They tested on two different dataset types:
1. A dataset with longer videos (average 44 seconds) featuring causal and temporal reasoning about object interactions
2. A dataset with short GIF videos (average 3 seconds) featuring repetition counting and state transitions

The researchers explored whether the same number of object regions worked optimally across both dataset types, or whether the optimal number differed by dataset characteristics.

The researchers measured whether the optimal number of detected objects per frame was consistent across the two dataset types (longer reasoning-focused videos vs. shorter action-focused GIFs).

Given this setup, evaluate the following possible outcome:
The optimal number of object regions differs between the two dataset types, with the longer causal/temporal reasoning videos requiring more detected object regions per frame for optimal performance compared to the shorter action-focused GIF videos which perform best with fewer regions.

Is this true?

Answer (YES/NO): NO